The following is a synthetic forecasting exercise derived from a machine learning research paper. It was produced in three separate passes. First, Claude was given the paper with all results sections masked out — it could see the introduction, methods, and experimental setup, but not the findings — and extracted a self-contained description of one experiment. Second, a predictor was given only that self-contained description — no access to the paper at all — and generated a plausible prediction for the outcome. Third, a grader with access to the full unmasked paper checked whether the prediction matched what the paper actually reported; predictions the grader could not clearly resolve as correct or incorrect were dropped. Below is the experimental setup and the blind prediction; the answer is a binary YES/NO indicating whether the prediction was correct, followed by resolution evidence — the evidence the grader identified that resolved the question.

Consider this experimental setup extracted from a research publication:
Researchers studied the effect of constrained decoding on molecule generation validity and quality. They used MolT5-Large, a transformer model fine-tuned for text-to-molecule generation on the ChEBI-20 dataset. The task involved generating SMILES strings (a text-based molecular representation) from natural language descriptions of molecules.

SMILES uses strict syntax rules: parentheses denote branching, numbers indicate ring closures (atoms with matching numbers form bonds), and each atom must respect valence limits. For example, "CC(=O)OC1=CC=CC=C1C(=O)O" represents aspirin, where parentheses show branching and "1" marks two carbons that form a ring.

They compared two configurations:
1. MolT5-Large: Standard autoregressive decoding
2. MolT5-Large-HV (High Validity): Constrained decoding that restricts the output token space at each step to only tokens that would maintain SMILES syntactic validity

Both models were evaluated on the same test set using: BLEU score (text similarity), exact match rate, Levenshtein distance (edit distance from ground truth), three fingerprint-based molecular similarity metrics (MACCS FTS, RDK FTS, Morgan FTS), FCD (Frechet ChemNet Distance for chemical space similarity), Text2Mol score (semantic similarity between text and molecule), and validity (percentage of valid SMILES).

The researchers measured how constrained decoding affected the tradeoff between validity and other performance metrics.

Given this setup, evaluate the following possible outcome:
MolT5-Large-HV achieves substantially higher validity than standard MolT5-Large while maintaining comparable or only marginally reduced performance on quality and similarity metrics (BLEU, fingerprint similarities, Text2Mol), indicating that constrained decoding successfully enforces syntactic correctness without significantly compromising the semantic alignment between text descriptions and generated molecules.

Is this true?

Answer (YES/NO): NO